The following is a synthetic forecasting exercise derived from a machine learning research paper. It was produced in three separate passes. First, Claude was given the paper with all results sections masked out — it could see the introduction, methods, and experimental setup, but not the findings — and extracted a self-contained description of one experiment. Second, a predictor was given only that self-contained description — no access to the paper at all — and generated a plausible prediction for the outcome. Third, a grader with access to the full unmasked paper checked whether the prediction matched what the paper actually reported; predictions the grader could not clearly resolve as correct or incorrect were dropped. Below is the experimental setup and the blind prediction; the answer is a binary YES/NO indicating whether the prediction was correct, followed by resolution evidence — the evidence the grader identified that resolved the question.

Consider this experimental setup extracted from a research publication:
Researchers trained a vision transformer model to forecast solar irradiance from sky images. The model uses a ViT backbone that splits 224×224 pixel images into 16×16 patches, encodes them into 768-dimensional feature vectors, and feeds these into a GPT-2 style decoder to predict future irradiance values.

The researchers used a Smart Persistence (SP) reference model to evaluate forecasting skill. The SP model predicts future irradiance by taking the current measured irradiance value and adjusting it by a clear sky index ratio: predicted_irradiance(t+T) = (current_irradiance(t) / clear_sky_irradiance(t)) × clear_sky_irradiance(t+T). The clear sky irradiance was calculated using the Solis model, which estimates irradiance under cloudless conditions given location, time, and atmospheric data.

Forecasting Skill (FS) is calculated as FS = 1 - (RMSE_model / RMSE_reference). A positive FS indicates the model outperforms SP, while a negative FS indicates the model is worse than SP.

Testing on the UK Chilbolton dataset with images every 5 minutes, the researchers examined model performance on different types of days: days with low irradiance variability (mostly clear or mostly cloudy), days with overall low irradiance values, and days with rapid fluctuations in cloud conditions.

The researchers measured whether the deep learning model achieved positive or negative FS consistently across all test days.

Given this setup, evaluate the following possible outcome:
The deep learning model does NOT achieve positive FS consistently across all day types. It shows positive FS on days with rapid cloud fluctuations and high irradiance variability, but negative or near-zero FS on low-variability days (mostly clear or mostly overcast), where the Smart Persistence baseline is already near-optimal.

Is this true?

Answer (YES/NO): NO